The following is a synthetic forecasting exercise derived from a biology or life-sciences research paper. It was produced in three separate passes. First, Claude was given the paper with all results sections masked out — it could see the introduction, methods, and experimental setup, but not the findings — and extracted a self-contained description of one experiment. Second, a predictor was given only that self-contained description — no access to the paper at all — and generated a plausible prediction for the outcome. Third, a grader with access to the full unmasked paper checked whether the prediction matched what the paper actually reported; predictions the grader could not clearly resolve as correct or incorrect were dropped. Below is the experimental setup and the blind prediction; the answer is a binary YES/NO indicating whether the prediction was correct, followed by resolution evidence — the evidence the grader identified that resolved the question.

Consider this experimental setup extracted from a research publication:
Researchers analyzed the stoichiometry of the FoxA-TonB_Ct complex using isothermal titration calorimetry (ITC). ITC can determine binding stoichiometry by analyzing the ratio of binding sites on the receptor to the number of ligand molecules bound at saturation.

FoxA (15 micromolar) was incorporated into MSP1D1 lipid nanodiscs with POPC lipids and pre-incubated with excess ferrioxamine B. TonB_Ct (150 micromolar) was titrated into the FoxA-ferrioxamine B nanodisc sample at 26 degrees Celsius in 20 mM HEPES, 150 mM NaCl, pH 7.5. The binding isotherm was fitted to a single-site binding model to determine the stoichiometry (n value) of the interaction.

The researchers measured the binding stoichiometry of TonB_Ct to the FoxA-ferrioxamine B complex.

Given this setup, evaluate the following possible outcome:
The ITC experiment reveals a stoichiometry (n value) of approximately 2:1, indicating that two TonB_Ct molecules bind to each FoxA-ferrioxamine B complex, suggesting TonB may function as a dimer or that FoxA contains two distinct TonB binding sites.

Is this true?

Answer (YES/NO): NO